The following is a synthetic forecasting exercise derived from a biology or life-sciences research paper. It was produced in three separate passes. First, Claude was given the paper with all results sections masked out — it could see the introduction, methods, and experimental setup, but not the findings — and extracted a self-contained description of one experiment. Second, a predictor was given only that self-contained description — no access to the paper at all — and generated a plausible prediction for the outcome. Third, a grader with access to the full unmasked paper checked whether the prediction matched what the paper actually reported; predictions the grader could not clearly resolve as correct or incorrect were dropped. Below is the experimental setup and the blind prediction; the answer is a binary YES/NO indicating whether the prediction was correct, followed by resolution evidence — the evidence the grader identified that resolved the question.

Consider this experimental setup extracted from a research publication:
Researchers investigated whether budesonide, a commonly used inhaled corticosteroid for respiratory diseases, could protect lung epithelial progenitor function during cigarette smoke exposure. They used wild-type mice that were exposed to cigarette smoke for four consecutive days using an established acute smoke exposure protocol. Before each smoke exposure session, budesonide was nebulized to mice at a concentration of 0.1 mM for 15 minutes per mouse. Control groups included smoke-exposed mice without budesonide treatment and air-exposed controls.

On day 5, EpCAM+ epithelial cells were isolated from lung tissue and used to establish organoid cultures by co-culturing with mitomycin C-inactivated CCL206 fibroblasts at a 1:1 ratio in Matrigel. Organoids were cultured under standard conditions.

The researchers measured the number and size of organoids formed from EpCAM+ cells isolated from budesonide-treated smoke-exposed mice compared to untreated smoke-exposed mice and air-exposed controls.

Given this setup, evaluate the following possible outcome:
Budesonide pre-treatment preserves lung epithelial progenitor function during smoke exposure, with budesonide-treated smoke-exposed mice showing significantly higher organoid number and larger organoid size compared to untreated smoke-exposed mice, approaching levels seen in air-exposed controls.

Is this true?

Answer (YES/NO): NO